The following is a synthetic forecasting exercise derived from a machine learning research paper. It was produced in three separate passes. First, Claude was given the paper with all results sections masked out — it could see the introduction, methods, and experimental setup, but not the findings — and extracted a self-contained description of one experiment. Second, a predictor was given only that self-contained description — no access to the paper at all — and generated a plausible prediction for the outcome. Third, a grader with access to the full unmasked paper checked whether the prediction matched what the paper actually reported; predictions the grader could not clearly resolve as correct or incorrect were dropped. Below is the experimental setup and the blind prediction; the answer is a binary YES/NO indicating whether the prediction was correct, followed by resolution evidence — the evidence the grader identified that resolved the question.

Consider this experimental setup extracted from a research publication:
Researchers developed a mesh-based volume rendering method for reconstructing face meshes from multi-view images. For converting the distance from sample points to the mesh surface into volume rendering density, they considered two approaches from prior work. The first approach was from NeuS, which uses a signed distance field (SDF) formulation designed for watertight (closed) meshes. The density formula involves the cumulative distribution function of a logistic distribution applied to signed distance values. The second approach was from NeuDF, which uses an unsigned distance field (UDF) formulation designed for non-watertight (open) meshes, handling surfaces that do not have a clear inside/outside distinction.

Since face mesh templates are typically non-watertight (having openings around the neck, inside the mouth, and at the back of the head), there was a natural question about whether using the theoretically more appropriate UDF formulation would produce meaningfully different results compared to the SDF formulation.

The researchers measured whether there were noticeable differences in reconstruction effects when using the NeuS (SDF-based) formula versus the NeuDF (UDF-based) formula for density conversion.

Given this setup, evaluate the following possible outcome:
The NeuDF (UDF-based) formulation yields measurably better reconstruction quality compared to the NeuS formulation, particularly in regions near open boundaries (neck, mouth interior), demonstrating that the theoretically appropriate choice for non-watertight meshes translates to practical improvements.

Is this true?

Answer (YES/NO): NO